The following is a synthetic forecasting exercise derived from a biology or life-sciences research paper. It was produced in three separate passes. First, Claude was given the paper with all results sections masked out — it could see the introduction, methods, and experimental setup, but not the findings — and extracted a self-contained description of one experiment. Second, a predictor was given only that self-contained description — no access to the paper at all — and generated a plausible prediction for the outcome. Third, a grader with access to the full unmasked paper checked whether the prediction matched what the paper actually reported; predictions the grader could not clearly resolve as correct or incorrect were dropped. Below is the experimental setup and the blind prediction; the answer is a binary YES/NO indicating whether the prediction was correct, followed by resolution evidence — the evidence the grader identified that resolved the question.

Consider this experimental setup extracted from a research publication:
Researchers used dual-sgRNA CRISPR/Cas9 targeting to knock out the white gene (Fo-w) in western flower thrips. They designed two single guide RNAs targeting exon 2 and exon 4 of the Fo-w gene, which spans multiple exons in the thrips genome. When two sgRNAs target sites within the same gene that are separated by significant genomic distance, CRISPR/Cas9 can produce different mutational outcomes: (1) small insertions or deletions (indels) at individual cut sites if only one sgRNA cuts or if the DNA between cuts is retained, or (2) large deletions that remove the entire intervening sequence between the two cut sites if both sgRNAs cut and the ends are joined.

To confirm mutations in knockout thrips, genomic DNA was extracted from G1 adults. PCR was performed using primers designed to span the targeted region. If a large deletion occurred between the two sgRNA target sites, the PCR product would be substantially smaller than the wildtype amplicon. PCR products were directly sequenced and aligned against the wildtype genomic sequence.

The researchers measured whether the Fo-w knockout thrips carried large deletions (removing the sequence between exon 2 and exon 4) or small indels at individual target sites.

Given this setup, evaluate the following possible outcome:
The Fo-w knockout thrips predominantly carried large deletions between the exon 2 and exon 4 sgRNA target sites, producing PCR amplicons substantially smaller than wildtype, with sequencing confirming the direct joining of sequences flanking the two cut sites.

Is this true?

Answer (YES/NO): YES